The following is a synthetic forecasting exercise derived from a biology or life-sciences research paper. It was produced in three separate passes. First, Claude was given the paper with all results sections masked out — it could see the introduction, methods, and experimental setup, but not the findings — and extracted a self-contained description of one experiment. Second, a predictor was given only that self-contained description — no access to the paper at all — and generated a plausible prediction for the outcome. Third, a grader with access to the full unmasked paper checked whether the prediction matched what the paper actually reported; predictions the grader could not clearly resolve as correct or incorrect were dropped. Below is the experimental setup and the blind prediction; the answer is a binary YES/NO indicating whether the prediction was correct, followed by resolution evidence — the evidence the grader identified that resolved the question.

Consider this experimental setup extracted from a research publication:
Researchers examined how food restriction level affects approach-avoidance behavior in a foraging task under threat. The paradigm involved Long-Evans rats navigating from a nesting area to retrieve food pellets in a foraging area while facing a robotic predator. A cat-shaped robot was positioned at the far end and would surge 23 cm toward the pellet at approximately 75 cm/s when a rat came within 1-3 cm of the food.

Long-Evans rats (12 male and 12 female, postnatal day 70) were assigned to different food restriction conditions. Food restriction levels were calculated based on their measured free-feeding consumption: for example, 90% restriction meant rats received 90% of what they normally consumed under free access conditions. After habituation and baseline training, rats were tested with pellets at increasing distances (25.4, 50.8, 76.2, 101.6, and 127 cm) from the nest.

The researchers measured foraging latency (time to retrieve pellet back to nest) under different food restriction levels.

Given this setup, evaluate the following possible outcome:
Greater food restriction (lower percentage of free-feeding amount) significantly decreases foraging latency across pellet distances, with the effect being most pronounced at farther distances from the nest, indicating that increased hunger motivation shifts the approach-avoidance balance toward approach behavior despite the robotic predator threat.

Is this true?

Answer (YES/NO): NO